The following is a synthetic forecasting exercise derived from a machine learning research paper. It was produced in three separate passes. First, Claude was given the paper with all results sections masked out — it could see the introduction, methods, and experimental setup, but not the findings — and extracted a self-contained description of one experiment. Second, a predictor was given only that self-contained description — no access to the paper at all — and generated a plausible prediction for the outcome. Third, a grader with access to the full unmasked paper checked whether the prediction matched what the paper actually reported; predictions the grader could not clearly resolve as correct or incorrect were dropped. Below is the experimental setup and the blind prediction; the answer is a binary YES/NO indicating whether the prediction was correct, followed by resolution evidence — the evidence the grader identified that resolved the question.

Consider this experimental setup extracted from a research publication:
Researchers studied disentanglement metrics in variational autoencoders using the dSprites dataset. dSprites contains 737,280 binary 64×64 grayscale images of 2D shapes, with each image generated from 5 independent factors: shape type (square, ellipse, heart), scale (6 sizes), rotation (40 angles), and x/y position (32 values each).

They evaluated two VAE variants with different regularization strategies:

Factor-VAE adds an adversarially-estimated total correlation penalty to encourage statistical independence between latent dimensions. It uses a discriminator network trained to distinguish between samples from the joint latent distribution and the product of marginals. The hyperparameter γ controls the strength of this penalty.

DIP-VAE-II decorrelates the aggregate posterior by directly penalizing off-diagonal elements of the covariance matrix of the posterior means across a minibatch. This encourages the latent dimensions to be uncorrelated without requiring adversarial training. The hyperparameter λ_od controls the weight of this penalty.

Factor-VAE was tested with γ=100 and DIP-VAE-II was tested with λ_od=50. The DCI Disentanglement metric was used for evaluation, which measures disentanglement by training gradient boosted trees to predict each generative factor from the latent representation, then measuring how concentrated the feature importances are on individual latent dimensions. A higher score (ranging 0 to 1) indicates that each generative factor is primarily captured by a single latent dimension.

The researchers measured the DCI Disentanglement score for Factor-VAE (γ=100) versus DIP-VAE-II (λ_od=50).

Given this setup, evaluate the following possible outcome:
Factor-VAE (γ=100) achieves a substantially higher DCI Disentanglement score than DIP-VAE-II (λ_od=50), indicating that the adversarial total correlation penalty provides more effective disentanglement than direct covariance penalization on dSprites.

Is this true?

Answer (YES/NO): YES